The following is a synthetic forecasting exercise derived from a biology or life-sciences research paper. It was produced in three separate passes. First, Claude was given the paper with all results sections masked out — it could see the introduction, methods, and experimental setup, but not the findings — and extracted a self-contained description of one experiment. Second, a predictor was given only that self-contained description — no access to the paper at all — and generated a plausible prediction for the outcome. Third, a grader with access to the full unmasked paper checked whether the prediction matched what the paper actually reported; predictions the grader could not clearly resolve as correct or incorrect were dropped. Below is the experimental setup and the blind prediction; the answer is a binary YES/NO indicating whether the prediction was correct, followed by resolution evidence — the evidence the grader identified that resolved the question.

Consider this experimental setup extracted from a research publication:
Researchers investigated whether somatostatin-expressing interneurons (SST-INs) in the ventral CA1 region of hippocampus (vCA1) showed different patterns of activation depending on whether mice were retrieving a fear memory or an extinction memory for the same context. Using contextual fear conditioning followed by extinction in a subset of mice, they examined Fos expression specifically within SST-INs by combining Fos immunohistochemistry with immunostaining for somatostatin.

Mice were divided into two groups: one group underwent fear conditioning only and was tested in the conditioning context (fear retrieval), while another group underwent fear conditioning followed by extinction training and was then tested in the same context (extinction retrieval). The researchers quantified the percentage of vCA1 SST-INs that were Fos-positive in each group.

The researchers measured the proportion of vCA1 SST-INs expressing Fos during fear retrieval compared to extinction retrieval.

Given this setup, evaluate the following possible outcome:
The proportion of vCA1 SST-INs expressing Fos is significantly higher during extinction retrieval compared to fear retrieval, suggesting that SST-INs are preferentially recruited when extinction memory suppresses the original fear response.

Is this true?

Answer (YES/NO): YES